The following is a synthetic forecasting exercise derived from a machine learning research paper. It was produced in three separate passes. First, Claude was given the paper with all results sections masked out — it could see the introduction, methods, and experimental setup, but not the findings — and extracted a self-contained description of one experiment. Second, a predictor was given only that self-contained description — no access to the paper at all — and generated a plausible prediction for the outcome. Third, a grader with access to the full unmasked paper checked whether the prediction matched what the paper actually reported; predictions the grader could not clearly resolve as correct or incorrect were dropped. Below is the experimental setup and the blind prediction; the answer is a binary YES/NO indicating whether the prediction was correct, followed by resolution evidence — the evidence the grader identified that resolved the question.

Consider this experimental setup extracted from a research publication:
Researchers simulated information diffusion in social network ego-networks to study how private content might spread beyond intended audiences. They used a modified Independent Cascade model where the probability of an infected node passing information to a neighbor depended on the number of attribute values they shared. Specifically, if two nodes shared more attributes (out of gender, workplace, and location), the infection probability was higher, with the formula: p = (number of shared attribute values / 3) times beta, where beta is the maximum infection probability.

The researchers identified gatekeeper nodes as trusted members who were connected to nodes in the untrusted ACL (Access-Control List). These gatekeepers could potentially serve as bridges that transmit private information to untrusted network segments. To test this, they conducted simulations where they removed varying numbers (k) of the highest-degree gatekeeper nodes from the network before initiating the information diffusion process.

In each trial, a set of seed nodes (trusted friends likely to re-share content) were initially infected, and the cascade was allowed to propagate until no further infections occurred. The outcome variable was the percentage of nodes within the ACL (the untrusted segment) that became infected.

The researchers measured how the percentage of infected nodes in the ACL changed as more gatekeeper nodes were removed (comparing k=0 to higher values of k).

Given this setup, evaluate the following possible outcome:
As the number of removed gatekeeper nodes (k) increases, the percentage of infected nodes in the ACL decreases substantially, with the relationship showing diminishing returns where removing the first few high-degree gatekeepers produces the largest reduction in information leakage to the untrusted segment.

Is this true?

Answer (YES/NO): YES